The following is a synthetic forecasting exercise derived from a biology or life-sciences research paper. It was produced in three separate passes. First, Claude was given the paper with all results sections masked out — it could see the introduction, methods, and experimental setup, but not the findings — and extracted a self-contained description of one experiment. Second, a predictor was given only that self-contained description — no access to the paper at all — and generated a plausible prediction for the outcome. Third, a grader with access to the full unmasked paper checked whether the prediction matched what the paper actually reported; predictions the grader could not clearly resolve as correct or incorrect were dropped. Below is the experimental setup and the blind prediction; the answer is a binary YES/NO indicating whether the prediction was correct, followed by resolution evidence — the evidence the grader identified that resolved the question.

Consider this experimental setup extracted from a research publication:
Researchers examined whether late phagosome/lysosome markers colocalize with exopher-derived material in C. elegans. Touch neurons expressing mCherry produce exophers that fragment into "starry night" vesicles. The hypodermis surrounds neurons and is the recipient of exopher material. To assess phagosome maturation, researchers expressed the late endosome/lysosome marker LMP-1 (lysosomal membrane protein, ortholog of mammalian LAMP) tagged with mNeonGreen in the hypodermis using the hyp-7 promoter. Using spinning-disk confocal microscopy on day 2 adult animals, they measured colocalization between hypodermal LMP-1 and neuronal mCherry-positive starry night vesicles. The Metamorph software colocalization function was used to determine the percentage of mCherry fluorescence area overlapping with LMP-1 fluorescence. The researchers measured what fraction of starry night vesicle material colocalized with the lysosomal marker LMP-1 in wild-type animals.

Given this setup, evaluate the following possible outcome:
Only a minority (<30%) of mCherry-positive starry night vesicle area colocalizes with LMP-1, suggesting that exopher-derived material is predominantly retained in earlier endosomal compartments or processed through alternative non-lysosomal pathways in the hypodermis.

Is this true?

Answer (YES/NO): NO